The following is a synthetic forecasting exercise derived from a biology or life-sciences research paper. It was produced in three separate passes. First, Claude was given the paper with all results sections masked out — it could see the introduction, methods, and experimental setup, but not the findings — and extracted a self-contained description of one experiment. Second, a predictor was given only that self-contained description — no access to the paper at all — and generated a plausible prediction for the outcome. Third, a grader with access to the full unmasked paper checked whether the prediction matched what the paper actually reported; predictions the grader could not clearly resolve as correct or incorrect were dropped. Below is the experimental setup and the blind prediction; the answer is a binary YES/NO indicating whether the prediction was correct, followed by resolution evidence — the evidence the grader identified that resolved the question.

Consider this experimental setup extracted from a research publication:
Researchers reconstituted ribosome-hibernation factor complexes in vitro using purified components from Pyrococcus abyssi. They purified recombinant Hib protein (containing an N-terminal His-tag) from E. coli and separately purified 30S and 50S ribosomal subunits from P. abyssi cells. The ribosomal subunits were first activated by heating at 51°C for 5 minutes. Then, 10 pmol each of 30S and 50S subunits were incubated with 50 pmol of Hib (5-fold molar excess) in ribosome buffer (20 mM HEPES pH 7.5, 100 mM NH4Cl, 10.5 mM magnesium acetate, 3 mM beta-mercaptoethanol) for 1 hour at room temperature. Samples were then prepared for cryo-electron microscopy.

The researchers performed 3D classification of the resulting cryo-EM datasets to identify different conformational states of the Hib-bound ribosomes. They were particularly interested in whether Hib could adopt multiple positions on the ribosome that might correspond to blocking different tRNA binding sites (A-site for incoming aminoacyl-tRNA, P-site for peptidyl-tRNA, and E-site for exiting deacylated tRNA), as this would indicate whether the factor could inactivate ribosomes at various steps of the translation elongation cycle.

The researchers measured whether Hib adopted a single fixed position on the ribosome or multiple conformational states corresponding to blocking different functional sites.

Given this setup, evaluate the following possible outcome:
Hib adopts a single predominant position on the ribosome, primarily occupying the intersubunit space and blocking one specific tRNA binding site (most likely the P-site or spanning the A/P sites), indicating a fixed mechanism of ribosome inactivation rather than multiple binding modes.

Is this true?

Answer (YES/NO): NO